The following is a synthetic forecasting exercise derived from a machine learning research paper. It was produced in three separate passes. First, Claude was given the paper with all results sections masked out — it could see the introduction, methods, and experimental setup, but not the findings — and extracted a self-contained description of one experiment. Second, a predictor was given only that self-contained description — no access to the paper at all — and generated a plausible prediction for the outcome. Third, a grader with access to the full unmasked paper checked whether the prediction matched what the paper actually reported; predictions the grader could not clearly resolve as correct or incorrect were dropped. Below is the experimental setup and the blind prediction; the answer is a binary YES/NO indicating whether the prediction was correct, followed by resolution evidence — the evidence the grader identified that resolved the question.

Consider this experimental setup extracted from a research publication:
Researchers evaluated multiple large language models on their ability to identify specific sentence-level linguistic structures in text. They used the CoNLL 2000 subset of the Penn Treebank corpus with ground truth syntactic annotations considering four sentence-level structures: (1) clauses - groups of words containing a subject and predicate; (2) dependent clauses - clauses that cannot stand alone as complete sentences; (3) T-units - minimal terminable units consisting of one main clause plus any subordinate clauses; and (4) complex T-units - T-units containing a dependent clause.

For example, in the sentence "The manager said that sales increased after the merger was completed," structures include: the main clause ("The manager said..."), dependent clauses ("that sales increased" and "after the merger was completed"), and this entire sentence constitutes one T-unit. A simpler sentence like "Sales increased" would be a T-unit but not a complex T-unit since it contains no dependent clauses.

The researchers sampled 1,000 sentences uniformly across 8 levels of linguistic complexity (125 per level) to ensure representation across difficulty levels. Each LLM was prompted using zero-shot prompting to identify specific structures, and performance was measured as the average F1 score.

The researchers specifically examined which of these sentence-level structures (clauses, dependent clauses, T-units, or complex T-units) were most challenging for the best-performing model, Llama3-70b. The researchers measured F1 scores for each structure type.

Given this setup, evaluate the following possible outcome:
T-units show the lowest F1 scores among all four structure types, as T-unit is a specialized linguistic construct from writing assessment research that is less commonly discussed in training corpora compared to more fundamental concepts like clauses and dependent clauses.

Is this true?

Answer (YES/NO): NO